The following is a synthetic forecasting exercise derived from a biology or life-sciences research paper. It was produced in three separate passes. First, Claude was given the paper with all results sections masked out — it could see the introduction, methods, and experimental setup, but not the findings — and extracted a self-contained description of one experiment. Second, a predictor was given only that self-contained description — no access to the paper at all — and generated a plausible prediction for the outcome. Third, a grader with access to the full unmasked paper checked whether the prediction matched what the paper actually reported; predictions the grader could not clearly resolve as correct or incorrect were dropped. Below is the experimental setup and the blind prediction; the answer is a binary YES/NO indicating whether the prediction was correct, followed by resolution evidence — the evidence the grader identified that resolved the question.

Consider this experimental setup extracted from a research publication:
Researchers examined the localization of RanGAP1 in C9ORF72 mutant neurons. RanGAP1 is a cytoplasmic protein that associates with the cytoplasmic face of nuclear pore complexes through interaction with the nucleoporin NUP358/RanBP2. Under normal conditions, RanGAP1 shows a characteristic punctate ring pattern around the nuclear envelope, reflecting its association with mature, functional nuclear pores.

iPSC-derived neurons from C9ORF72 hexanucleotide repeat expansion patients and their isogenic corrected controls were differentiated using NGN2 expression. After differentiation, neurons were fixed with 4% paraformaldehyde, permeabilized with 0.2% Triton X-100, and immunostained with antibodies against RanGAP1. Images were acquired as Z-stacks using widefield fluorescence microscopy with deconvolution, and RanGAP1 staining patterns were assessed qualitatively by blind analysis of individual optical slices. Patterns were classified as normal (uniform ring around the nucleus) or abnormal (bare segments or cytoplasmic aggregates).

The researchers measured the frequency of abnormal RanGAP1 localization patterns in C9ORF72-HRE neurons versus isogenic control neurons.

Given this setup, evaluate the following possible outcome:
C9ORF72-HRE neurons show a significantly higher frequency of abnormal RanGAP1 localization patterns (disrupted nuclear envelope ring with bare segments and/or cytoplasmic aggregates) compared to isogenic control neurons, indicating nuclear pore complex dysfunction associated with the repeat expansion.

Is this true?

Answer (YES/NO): YES